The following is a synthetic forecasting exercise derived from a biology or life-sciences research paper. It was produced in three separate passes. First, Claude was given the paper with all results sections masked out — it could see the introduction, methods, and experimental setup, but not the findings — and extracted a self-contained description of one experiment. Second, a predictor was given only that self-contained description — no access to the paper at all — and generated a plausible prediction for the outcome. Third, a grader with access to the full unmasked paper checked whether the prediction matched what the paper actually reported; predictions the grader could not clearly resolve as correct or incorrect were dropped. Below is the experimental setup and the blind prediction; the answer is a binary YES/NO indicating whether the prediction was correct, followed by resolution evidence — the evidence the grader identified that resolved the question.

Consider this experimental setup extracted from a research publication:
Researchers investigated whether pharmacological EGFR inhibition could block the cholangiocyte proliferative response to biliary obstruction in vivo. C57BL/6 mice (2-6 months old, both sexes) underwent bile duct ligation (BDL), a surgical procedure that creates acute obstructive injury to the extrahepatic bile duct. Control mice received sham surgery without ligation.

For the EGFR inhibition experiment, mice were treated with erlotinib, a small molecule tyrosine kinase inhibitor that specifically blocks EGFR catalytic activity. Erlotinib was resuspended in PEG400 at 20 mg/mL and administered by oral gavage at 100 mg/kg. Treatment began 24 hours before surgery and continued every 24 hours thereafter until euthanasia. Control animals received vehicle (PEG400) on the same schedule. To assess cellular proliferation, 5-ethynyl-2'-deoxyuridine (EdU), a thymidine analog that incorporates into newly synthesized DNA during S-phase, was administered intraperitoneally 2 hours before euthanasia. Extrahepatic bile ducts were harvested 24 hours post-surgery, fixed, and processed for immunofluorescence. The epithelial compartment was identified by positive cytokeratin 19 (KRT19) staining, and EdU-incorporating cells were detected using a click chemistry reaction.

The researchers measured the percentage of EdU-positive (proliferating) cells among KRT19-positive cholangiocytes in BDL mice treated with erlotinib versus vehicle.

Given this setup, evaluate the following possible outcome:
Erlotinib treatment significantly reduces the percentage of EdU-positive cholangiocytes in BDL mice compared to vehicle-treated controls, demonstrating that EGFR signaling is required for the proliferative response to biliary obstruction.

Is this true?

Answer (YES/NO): YES